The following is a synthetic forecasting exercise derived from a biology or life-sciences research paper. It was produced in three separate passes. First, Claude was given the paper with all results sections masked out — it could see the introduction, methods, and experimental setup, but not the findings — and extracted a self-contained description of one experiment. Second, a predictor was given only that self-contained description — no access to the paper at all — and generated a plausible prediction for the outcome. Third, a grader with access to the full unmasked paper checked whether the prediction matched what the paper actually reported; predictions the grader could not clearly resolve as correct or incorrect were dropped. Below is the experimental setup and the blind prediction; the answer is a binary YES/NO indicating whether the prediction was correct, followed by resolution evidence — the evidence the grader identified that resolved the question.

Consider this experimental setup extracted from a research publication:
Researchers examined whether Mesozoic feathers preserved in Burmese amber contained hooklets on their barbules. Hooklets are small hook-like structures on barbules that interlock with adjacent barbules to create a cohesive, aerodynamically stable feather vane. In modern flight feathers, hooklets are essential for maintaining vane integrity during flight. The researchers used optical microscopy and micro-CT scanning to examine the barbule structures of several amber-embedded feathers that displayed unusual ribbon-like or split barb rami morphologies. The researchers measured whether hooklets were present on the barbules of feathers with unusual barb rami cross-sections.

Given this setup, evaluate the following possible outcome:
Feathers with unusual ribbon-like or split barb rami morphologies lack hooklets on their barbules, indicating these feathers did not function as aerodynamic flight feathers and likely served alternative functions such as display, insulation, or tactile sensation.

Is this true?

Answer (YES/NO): NO